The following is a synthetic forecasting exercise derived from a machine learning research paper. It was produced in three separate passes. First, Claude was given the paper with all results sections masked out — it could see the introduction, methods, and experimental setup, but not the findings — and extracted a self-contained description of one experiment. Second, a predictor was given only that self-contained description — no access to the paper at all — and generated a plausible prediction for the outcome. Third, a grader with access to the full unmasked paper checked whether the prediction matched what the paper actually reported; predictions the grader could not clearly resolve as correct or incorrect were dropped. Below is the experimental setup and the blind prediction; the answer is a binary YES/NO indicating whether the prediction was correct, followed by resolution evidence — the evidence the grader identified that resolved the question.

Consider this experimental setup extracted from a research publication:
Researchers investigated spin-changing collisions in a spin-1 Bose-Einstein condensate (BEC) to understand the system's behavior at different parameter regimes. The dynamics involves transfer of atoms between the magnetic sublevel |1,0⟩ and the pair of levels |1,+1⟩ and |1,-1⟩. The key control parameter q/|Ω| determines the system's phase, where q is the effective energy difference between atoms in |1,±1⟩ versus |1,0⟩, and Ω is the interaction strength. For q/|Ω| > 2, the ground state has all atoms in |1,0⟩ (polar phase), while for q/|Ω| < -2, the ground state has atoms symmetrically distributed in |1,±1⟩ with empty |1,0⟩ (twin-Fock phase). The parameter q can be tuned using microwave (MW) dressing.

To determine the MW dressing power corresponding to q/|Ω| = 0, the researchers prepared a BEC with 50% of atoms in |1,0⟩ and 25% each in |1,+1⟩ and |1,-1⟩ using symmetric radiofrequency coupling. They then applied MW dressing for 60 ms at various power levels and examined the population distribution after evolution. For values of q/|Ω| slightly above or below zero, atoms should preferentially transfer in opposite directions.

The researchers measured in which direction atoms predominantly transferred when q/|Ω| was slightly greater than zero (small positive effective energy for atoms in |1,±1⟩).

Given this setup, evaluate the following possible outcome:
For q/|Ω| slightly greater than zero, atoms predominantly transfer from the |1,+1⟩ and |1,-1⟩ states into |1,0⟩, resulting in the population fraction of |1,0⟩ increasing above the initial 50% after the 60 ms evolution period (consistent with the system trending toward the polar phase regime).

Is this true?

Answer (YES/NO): NO